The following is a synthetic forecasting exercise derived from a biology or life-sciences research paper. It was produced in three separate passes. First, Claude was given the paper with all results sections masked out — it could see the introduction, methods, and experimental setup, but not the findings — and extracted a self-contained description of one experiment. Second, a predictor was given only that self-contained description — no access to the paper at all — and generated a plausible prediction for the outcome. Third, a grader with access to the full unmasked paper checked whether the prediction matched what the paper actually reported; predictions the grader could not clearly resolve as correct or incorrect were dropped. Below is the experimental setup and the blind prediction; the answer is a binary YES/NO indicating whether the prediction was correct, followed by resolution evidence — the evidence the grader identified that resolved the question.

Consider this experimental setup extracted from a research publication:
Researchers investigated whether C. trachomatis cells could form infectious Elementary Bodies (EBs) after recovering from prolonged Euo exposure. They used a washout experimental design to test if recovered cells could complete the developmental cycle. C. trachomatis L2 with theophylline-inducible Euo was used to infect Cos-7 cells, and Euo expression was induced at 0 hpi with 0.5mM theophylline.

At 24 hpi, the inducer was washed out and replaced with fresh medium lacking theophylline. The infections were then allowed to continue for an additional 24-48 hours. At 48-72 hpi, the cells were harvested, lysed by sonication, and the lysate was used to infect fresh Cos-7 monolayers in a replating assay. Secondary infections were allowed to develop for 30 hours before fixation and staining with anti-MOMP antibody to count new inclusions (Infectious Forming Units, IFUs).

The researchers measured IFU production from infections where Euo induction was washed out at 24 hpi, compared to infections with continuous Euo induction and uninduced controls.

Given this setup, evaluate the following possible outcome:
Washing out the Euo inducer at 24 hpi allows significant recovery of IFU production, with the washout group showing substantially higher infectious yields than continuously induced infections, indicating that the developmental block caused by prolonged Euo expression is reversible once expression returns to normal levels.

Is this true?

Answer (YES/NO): YES